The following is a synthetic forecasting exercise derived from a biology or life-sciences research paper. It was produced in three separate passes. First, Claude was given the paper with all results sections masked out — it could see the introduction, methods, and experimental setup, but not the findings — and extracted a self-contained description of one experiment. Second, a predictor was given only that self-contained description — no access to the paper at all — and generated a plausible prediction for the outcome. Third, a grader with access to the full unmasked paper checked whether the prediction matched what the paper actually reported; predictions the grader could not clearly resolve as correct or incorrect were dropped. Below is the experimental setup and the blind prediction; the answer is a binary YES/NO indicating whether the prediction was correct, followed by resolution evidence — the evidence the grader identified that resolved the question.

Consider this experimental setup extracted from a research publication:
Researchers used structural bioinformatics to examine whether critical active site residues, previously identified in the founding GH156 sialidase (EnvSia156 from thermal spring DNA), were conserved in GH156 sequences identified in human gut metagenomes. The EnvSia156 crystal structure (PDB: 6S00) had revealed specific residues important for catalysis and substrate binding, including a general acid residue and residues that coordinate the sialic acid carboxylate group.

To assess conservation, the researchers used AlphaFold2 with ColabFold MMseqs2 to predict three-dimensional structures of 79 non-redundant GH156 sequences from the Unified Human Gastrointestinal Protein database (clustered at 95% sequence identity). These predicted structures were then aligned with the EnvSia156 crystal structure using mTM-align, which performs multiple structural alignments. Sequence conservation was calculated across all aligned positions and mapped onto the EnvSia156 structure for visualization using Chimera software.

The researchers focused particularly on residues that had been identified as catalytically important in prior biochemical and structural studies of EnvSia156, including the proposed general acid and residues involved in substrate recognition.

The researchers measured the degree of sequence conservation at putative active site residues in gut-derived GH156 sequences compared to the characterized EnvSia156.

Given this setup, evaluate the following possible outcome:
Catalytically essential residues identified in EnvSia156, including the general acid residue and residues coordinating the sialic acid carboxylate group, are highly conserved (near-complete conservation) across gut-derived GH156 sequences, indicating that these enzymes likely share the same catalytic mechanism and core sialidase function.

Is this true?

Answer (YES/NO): YES